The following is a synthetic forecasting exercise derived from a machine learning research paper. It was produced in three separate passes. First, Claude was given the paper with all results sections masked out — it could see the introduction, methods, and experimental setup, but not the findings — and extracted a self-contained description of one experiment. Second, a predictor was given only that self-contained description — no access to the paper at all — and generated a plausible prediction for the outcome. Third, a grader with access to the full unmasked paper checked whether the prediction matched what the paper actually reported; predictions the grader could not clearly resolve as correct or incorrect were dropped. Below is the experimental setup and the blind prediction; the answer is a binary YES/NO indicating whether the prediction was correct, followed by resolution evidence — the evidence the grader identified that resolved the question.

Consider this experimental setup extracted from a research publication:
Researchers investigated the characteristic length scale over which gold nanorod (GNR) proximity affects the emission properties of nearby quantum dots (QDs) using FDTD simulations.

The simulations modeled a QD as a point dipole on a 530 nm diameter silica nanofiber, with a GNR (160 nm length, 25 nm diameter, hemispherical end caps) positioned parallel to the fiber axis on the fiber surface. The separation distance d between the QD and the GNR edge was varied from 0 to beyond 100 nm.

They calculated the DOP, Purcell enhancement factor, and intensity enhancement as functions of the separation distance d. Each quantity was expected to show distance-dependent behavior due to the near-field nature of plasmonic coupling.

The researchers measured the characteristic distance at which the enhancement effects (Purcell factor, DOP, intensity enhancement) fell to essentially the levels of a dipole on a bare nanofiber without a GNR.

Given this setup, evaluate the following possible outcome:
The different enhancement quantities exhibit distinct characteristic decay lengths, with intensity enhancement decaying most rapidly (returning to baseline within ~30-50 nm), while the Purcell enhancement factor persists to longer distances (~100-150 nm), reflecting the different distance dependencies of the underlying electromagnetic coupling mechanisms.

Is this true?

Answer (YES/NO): NO